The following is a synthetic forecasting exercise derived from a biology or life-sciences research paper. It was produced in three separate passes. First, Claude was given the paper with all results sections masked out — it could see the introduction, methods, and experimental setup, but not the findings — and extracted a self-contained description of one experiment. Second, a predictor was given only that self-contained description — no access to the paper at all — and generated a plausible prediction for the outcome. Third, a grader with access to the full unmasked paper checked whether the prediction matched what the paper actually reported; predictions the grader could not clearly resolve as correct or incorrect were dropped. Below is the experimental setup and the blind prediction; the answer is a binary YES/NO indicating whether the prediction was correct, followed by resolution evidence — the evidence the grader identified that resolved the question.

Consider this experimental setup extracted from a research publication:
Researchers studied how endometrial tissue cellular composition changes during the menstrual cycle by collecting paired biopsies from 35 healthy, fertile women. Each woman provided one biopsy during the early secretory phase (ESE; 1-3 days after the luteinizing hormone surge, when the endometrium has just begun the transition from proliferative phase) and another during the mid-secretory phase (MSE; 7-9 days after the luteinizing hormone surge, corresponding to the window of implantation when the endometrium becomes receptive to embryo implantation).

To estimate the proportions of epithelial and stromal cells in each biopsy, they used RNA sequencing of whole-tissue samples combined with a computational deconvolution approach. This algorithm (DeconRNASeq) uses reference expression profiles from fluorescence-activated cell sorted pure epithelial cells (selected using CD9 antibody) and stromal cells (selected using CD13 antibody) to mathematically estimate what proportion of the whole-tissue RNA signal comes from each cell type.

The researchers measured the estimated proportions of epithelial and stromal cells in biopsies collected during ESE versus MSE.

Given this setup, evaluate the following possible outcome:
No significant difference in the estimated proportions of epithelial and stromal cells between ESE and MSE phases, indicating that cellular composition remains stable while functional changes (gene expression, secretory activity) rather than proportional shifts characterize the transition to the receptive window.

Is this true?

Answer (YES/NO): NO